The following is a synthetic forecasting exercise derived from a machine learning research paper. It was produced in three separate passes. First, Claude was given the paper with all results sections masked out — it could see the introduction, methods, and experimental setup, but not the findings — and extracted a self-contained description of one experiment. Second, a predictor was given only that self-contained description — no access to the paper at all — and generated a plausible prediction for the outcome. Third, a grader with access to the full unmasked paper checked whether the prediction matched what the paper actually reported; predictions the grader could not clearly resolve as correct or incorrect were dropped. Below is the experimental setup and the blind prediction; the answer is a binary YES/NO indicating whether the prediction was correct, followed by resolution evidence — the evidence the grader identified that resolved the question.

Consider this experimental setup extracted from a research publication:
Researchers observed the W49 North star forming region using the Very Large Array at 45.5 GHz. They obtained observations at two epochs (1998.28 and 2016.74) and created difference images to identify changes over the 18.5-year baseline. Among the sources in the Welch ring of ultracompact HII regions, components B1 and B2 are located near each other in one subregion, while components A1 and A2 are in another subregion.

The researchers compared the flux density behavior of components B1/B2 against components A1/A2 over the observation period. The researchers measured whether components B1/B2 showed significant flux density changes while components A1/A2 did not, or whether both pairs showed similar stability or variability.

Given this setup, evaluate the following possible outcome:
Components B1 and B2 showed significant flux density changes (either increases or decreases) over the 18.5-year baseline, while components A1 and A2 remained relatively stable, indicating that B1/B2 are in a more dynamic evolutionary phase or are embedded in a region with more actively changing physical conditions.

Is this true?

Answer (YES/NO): YES